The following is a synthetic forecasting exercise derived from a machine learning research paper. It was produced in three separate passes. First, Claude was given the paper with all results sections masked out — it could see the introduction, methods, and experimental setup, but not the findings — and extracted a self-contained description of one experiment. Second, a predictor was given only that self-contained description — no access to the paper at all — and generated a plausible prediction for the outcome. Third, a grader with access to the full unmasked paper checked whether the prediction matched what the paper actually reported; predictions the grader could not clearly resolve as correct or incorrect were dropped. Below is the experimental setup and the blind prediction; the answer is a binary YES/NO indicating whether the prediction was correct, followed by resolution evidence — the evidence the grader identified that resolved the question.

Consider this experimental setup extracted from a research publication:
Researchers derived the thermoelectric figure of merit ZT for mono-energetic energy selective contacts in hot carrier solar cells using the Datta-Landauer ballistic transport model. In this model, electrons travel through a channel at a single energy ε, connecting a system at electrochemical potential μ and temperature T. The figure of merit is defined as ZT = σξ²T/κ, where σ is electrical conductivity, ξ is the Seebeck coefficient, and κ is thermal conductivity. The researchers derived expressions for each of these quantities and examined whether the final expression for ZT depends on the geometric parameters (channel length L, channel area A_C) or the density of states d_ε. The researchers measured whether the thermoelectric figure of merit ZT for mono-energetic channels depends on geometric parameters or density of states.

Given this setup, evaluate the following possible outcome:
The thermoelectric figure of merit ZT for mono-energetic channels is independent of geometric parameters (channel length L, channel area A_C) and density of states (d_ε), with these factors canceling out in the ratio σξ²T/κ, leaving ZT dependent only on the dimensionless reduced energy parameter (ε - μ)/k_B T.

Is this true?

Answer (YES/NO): YES